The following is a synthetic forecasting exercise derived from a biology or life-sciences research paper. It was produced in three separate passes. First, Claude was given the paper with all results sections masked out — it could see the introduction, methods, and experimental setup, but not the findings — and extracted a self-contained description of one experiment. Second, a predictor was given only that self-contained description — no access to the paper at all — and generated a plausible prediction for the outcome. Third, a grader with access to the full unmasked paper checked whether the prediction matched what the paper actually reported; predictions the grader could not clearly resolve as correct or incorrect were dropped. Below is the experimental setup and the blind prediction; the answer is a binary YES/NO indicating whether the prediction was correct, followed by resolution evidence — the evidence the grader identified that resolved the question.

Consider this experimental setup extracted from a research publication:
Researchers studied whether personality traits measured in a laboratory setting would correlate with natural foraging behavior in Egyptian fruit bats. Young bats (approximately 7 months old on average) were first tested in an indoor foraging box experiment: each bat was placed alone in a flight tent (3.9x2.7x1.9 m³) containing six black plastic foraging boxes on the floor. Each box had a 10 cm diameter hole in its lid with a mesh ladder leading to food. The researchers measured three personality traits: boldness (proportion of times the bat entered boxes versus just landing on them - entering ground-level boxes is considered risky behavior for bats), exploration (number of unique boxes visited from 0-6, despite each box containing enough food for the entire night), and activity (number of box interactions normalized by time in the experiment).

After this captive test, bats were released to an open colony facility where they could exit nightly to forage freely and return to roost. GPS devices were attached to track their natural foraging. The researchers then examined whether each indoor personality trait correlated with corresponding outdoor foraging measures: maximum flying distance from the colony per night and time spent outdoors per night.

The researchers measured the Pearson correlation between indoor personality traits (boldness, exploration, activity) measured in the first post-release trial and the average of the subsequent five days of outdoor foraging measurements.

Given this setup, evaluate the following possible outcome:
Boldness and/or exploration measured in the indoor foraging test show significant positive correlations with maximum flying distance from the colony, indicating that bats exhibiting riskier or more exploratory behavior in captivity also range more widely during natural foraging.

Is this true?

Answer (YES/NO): NO